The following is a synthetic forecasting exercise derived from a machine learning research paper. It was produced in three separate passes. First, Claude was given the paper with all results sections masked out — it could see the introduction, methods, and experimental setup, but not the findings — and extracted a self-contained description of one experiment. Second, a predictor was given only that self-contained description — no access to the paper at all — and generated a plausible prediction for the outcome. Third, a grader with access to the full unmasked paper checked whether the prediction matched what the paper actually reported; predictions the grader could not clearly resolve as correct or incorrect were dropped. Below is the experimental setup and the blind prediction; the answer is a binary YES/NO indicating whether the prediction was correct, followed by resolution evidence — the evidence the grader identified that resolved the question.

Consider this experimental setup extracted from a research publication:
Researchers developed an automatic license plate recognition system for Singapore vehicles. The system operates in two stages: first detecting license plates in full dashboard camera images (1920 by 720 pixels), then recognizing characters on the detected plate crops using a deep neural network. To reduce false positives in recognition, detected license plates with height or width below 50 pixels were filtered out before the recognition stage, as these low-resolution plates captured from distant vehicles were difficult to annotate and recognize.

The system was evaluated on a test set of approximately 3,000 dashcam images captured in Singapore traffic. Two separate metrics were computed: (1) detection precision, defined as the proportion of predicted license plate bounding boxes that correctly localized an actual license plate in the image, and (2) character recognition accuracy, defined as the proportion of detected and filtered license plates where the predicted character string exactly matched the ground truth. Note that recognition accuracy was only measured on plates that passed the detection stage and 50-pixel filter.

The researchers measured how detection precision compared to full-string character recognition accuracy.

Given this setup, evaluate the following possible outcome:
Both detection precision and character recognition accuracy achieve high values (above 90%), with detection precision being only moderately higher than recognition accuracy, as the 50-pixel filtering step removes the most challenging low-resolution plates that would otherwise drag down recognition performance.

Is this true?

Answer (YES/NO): NO